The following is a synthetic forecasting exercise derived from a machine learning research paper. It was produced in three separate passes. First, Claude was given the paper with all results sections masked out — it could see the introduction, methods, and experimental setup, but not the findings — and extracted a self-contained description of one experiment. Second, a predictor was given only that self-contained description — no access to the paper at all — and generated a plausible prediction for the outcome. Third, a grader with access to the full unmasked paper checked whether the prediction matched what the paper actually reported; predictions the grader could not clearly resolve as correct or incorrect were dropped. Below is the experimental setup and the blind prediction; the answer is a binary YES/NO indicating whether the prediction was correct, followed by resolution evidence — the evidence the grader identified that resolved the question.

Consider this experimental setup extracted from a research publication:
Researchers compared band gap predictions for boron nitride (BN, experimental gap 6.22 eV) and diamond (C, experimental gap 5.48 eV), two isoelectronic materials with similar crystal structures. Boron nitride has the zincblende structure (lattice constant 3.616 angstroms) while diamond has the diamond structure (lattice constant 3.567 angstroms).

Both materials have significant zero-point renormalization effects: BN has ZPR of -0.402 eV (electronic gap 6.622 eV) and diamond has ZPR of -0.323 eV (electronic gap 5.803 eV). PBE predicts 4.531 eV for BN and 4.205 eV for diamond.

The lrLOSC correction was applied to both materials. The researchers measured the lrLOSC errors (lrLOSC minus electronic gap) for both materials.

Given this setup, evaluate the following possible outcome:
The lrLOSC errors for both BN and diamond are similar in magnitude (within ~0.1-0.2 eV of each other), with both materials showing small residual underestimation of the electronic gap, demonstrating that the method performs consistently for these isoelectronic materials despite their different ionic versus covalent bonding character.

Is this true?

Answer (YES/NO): YES